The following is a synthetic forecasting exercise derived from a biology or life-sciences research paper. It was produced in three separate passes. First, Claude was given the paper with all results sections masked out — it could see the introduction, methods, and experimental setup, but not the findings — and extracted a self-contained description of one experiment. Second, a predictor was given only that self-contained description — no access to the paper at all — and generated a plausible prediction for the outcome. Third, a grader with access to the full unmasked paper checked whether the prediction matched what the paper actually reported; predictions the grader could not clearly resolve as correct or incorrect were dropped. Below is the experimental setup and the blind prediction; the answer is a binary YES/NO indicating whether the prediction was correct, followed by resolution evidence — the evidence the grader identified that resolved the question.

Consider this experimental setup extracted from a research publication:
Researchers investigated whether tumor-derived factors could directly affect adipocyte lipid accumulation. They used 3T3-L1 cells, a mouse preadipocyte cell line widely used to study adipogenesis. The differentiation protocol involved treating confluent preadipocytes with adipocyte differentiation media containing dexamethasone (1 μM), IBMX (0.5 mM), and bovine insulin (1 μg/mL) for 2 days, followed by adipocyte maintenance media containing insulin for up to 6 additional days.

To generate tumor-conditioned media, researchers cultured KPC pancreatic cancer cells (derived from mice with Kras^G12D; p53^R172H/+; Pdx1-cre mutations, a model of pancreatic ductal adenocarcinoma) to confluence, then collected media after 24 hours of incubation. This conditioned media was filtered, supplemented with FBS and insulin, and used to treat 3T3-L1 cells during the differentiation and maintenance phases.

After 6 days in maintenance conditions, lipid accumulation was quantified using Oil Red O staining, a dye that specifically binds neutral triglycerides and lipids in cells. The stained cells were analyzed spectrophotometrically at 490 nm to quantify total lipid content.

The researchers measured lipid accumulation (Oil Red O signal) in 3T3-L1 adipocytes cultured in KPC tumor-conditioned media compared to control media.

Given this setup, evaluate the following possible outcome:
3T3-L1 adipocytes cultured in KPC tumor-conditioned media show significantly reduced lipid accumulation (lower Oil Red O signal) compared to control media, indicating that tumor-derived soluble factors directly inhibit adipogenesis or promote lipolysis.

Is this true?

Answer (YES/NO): NO